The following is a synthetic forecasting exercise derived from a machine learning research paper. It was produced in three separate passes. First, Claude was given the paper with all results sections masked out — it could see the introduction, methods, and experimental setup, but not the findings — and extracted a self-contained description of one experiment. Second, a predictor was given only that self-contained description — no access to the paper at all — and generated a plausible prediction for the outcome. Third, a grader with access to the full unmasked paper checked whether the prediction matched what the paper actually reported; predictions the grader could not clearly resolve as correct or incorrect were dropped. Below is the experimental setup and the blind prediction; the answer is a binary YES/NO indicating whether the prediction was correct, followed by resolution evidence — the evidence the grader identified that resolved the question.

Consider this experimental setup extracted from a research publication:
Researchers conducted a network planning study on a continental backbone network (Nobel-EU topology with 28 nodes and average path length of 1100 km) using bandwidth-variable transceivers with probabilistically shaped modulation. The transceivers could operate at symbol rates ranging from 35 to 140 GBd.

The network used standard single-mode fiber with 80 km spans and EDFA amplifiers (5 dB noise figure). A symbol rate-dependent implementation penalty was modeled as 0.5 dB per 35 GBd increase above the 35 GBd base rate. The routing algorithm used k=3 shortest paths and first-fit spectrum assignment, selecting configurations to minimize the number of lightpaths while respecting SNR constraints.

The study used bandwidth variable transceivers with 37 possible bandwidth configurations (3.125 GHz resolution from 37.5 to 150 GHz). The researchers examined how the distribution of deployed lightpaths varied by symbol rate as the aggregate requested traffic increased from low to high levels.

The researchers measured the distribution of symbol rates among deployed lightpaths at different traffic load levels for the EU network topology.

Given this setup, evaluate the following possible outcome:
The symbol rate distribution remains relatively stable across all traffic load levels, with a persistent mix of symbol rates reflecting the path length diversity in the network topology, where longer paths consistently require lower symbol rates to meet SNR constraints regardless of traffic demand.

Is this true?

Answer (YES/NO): NO